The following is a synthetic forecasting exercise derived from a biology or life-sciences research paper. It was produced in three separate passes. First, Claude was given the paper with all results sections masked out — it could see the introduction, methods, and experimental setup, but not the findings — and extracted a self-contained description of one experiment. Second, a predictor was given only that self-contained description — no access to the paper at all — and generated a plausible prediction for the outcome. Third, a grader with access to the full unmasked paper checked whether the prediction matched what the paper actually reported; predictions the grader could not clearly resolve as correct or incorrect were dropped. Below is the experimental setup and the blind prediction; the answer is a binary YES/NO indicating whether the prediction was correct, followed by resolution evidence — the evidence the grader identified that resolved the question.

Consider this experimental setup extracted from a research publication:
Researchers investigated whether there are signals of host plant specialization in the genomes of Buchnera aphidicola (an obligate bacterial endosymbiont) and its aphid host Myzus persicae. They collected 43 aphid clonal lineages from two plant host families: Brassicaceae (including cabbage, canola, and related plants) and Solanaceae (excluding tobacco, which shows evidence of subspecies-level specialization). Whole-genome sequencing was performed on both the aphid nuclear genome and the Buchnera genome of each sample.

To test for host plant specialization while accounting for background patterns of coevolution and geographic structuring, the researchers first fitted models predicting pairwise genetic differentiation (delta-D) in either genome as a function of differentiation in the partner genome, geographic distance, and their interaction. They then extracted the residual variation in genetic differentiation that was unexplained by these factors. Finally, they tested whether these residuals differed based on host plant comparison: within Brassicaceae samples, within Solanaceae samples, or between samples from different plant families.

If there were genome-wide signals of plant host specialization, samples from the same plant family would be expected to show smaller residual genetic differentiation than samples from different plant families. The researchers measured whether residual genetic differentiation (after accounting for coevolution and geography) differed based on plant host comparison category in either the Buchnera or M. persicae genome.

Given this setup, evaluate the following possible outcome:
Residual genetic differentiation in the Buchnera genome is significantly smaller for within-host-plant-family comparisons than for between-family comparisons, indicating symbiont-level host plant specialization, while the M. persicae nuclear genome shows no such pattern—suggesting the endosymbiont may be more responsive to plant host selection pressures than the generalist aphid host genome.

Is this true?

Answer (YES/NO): NO